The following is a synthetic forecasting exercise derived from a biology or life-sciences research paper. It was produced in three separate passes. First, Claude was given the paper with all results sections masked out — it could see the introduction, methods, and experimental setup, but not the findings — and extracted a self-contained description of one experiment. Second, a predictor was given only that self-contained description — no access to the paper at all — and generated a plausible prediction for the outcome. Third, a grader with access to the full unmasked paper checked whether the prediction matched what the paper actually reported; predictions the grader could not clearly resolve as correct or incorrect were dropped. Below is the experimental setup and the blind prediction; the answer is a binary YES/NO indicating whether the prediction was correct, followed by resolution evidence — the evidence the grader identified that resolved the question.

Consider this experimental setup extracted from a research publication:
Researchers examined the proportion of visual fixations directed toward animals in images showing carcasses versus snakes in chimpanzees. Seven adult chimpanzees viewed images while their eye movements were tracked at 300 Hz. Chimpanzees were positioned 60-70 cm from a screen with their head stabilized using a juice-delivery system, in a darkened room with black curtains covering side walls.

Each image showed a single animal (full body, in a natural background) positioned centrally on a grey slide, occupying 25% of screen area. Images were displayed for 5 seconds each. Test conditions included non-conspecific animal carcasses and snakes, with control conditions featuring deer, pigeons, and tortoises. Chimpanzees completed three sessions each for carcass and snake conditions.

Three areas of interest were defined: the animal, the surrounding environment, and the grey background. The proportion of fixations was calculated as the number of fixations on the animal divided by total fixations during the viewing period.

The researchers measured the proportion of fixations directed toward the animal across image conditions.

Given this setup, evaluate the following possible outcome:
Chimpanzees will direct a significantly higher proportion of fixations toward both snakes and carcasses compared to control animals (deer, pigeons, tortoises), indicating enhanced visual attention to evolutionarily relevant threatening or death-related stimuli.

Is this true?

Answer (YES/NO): NO